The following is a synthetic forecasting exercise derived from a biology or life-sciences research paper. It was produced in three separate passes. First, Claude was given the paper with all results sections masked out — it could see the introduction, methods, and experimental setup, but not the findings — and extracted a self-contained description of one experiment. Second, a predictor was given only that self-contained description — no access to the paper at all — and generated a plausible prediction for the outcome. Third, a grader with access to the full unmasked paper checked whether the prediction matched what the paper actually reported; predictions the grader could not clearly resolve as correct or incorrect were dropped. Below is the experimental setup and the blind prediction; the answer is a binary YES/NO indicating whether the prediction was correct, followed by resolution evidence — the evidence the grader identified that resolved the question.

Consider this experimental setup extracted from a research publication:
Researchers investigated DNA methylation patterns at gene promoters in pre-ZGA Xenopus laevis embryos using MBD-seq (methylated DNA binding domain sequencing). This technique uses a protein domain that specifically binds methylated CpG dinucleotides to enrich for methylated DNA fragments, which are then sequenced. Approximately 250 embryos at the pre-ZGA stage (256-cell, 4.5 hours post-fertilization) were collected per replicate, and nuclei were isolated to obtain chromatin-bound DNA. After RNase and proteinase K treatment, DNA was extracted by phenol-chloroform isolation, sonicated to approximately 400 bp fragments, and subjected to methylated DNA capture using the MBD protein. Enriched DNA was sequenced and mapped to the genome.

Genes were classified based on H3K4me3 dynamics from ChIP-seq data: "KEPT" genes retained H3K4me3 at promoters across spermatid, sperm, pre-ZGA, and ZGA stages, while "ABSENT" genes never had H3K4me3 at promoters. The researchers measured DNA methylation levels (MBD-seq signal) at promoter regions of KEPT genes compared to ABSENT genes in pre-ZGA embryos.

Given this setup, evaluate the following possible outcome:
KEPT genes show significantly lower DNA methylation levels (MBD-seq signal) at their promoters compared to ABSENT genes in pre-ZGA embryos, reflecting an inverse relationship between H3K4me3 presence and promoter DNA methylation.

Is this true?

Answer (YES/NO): YES